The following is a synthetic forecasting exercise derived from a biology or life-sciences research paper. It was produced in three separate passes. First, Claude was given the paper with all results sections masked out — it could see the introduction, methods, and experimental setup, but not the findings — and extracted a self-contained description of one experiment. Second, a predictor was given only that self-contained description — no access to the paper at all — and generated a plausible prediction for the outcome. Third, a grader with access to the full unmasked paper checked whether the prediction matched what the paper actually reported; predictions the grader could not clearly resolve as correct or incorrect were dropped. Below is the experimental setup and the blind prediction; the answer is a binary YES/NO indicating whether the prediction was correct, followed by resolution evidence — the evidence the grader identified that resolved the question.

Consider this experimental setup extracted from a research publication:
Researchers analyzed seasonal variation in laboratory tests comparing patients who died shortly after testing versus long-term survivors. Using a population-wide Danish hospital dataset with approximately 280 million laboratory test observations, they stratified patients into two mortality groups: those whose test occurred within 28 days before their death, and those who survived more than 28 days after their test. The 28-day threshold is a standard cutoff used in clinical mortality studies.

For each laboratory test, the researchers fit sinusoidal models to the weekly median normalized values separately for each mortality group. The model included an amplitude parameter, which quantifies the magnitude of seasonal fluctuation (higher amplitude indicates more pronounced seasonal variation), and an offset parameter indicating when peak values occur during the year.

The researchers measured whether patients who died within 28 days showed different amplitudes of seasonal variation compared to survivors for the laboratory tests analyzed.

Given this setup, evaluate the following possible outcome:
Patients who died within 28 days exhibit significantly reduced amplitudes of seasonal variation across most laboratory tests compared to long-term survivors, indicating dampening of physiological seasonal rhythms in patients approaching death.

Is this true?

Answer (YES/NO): NO